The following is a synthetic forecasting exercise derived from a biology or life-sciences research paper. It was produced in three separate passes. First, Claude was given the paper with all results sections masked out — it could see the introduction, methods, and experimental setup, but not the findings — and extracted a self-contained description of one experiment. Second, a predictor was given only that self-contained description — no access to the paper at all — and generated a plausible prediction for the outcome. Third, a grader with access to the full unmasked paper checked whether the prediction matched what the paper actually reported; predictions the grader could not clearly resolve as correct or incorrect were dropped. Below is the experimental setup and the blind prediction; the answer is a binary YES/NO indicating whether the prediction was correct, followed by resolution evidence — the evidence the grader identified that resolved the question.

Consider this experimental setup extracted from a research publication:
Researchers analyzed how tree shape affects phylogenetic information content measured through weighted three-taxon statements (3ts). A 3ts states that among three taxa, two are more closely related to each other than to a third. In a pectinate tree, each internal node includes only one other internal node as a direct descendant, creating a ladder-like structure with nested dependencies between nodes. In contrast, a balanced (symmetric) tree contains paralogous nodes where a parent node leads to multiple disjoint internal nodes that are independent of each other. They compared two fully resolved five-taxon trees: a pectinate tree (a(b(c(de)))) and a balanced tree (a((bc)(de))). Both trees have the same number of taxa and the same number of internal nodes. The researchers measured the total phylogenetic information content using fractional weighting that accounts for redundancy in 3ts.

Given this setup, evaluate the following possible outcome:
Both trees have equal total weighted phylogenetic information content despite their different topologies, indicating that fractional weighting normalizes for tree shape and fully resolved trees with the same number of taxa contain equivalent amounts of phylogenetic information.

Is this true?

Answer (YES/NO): NO